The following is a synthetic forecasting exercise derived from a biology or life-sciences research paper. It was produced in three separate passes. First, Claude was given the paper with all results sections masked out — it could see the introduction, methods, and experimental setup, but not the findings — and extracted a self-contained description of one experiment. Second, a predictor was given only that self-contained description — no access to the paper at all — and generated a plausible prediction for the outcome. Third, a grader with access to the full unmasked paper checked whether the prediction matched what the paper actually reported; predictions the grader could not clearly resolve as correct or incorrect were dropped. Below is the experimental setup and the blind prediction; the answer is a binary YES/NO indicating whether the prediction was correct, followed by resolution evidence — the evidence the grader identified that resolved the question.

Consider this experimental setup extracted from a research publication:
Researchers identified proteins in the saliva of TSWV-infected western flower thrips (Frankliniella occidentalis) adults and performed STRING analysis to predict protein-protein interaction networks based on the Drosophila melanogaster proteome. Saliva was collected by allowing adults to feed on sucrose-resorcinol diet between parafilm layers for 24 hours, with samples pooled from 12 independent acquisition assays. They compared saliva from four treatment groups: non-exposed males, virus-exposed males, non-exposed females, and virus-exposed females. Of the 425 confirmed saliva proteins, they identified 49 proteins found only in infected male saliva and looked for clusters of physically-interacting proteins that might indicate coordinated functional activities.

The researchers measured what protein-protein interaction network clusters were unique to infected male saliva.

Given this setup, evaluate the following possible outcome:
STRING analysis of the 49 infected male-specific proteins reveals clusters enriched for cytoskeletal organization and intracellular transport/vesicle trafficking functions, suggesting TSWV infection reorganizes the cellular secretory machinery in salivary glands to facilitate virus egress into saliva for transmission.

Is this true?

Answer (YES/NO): NO